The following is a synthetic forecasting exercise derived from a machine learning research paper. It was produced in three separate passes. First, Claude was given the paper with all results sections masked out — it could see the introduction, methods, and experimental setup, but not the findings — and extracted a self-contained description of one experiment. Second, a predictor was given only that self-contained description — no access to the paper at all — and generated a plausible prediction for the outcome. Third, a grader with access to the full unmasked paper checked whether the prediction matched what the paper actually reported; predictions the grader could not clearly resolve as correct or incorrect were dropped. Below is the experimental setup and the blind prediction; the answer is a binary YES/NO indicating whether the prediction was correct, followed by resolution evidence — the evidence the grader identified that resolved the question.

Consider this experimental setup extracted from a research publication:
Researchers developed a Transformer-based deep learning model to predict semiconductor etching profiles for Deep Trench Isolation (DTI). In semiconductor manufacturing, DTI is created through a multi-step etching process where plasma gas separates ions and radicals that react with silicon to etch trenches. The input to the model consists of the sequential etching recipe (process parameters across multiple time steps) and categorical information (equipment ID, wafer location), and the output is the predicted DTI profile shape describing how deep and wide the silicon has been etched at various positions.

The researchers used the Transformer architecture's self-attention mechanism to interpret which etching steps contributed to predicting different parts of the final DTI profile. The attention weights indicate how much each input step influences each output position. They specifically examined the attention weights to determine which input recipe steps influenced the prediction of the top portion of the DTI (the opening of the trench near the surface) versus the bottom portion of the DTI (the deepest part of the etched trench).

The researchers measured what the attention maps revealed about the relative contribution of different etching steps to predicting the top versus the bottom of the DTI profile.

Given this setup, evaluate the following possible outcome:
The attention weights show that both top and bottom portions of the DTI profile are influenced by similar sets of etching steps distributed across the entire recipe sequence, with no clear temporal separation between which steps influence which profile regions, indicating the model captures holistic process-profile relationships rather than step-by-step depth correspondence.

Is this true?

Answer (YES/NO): NO